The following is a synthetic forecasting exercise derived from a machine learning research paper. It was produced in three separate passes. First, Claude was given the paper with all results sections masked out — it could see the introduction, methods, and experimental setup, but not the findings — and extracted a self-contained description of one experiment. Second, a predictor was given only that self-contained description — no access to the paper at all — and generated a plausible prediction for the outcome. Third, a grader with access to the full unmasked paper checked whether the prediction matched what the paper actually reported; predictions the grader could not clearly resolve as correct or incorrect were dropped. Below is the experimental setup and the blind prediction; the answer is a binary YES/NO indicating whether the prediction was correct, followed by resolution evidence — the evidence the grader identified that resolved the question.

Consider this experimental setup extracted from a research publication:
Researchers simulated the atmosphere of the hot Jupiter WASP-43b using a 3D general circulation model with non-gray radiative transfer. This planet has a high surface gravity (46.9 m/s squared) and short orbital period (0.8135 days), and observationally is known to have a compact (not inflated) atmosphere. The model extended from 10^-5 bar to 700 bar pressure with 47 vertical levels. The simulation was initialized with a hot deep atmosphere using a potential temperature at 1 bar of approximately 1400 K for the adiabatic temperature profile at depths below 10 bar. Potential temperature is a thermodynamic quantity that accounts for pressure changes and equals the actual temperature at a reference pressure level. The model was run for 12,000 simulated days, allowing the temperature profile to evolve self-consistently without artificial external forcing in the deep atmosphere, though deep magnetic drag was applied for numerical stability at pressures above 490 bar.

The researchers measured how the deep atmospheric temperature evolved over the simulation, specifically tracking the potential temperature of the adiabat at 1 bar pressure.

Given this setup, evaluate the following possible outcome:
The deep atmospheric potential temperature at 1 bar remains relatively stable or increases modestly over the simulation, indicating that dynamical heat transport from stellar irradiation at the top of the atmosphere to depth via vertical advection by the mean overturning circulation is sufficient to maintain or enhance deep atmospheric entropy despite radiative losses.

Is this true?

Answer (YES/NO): NO